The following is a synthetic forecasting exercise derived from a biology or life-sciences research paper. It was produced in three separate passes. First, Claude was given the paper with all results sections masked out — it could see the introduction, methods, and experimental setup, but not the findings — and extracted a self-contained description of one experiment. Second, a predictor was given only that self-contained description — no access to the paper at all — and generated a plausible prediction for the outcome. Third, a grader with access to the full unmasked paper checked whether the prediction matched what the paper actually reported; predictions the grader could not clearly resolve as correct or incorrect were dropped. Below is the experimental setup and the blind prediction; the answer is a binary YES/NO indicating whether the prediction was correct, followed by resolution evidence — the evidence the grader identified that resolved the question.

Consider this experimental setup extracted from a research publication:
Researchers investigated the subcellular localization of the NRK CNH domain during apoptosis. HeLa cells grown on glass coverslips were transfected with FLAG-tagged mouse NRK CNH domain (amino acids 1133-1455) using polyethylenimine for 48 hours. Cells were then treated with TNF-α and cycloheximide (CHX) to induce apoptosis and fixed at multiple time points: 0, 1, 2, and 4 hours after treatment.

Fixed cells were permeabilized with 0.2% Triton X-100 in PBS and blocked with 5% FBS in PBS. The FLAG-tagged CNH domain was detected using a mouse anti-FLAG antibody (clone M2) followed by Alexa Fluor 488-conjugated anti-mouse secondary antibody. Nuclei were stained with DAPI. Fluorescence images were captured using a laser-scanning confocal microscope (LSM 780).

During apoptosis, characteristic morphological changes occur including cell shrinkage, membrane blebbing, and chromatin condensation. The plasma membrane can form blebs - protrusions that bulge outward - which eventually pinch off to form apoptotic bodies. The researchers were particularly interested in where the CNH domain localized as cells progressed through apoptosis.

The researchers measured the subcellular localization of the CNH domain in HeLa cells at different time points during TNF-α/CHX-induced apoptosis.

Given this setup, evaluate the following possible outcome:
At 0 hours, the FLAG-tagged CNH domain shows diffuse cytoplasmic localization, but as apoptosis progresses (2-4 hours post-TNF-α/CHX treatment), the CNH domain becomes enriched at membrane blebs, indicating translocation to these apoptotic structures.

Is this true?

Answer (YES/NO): NO